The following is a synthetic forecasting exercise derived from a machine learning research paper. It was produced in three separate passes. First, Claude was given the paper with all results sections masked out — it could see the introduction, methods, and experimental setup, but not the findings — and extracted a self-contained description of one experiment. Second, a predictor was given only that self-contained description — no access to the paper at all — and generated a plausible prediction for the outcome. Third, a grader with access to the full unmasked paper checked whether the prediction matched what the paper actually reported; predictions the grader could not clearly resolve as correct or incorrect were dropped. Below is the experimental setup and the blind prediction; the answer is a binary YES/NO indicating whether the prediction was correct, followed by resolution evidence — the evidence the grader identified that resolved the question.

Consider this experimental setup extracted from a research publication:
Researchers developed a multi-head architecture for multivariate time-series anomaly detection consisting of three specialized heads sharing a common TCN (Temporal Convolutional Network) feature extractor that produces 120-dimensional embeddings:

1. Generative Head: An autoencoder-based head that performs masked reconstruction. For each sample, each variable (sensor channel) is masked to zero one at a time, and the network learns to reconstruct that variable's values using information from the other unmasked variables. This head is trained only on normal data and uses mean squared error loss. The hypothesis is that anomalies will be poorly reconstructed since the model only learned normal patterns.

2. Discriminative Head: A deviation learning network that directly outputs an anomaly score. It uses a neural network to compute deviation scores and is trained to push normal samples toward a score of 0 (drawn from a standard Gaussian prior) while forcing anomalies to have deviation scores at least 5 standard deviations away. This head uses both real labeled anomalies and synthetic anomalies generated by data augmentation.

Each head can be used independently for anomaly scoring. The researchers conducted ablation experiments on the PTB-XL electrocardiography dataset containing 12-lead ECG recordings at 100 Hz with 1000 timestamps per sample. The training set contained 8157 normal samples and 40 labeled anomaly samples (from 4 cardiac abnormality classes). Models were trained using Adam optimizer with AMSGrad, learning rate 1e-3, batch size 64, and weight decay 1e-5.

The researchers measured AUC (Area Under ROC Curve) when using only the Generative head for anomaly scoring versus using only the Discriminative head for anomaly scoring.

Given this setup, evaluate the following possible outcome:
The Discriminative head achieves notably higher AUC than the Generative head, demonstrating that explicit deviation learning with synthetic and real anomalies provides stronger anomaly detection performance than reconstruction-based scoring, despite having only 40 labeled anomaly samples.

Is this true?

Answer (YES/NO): NO